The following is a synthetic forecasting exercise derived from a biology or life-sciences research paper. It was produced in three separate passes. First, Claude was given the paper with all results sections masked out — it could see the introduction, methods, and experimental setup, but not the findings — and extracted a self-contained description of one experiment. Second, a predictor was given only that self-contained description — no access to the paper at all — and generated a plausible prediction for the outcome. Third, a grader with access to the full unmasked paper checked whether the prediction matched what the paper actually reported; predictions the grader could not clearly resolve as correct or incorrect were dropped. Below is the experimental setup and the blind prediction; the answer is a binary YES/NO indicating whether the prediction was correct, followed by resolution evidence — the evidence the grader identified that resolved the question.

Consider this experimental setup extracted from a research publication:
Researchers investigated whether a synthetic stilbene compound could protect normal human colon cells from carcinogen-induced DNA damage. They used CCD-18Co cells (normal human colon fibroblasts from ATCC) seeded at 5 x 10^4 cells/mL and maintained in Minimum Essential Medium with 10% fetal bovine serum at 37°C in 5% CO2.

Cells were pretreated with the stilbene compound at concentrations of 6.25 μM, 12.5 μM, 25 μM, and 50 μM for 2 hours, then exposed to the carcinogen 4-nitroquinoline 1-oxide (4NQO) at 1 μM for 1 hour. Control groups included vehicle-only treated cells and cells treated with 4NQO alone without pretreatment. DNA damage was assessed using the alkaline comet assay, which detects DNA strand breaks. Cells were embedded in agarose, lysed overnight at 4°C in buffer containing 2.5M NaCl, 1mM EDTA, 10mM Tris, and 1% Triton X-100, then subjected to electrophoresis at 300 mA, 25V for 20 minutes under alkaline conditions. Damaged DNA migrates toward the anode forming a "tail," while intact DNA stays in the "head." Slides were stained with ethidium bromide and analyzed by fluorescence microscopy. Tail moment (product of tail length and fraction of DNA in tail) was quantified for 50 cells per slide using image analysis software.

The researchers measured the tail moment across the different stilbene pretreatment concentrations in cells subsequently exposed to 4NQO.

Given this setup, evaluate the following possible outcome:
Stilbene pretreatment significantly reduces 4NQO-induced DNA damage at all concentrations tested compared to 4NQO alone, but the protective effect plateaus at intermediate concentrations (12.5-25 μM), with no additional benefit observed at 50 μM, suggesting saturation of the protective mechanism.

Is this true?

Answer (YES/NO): NO